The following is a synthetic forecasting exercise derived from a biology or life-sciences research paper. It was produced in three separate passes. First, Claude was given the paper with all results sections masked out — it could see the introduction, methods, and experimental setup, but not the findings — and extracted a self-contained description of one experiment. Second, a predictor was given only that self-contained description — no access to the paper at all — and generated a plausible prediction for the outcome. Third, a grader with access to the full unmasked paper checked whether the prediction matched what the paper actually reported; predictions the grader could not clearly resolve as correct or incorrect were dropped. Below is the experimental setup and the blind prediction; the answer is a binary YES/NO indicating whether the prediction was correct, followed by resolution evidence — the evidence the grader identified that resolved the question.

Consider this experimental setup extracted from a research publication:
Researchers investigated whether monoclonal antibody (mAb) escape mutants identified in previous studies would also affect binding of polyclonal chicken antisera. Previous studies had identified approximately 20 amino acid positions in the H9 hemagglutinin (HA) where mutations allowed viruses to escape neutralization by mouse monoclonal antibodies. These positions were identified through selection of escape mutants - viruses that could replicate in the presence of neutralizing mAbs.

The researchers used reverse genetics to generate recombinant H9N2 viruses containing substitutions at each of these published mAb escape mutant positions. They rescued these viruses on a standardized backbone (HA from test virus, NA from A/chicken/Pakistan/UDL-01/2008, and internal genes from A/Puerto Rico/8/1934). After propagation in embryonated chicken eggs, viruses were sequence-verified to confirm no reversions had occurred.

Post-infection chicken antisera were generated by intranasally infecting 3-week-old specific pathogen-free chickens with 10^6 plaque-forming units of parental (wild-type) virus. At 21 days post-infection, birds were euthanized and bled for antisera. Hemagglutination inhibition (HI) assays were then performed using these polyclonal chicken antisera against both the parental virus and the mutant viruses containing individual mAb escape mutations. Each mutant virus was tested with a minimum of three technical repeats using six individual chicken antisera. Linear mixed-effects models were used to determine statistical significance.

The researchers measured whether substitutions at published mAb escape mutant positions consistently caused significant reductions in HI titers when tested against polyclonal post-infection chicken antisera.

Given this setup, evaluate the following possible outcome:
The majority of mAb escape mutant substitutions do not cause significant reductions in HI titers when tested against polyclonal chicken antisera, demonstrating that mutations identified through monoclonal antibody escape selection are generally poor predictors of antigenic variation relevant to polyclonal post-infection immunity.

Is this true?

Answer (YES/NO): NO